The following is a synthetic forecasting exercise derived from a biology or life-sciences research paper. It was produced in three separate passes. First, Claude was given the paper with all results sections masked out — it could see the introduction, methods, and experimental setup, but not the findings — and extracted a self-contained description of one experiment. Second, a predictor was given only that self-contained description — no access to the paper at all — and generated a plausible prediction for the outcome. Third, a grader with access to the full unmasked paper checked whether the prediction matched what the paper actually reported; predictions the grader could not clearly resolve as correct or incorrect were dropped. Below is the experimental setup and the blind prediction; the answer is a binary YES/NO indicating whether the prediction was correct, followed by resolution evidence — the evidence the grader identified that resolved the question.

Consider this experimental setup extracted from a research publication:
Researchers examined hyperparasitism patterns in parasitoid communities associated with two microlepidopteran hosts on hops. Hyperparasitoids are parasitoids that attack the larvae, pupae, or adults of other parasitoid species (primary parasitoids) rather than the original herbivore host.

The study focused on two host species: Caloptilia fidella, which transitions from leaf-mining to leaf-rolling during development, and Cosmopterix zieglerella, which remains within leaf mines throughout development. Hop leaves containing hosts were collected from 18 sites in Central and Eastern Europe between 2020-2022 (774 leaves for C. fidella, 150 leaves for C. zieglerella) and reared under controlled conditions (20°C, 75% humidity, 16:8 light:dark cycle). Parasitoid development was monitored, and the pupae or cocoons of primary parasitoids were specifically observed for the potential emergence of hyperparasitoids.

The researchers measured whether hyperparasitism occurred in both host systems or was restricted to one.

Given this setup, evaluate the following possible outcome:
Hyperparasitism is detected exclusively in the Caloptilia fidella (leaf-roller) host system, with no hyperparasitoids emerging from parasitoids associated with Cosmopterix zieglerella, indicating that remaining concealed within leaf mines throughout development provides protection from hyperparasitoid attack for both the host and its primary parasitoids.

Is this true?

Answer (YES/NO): YES